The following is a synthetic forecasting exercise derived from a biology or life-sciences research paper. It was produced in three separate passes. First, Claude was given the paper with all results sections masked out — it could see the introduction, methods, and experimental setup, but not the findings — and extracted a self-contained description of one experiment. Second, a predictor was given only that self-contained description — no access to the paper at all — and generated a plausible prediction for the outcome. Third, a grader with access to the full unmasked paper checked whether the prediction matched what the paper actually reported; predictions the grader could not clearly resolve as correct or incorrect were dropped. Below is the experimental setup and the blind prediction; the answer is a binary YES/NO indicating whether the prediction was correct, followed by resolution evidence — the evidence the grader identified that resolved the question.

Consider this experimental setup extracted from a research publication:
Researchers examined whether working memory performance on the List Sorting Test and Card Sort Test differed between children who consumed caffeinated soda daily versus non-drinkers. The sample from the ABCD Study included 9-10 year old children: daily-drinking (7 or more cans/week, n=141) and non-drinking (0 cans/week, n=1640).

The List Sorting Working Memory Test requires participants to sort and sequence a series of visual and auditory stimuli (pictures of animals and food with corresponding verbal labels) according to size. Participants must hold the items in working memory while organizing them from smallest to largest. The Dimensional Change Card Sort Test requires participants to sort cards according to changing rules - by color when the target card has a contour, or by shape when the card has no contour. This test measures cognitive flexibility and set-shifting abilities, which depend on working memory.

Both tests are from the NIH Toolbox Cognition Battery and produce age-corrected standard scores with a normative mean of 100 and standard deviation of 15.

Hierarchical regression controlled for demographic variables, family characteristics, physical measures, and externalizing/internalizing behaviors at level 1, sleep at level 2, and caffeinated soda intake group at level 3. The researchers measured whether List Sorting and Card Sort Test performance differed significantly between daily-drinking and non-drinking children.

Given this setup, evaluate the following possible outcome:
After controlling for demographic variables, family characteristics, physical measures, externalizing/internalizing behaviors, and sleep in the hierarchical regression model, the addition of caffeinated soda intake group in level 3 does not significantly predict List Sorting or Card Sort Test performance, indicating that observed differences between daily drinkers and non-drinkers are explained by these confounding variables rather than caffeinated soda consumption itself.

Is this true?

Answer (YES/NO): NO